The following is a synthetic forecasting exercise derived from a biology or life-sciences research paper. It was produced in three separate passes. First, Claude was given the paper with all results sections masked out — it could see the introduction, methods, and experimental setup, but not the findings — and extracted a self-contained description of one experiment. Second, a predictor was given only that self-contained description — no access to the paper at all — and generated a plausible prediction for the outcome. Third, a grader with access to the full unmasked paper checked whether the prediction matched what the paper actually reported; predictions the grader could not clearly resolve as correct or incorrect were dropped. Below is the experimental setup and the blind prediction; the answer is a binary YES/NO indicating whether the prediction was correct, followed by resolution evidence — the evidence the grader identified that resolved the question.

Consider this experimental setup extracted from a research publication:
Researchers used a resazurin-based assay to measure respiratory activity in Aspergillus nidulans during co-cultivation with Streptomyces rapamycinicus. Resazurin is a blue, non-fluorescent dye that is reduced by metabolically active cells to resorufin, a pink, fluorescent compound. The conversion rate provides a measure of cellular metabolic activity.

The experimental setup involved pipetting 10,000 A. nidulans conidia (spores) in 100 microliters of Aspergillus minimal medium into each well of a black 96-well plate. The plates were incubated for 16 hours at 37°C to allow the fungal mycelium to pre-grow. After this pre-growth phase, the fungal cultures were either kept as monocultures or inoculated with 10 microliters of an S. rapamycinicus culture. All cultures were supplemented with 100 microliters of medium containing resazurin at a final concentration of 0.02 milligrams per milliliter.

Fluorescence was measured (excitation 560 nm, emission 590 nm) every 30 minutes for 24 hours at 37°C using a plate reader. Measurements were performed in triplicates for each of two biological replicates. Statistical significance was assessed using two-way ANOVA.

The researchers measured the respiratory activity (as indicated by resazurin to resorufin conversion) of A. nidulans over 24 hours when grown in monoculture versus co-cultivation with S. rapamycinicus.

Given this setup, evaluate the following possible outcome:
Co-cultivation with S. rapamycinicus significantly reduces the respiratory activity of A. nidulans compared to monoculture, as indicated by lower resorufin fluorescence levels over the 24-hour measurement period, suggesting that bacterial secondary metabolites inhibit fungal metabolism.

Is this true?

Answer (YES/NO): NO